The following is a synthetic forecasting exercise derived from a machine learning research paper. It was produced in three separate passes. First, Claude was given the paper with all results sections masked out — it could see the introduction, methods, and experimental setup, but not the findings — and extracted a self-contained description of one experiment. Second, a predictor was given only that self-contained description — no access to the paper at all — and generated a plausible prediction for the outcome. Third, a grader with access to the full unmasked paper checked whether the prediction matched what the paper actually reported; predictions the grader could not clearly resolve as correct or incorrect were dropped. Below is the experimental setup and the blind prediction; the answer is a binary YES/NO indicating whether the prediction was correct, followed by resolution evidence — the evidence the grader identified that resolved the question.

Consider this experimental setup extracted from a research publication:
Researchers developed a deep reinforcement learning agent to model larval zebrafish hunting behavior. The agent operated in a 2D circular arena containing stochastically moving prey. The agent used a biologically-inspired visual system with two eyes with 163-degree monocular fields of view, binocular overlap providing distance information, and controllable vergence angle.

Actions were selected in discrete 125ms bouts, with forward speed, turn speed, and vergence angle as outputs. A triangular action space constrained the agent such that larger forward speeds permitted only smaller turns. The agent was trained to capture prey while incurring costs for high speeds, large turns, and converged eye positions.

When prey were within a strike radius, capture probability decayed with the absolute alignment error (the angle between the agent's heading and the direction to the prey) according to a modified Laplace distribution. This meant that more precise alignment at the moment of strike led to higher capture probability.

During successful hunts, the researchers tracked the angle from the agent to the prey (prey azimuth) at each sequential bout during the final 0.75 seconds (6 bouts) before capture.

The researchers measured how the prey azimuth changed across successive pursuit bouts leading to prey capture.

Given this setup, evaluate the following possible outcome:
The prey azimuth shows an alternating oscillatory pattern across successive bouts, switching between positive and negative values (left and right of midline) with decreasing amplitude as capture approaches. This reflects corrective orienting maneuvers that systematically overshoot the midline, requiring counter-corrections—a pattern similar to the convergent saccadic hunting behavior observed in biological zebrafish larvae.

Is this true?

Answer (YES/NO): NO